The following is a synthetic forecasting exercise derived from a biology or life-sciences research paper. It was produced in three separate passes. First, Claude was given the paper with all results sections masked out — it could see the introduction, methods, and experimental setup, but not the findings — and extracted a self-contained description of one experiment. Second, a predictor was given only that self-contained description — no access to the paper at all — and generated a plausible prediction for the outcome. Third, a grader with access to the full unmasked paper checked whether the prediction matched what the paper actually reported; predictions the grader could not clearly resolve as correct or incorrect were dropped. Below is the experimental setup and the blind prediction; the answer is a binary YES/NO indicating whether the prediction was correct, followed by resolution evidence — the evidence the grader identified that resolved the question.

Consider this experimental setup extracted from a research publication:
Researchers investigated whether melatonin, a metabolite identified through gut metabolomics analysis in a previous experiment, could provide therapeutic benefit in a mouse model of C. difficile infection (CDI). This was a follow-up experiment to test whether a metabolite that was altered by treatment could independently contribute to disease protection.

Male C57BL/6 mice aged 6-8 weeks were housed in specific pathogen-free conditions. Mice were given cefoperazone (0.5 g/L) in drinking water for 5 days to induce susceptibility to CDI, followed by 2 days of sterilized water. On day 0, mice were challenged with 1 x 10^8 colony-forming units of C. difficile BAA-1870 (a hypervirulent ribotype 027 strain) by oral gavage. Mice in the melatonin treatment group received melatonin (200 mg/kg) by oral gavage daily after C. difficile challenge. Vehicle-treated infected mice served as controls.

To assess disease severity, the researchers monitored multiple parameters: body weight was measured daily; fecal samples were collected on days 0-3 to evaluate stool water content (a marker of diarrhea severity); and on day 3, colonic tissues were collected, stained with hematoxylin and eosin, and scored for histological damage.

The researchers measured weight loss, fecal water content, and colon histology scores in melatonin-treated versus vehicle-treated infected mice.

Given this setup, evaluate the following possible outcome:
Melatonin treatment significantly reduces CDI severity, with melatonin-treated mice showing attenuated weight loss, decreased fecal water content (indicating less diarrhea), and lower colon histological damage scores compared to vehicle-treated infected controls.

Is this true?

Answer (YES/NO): YES